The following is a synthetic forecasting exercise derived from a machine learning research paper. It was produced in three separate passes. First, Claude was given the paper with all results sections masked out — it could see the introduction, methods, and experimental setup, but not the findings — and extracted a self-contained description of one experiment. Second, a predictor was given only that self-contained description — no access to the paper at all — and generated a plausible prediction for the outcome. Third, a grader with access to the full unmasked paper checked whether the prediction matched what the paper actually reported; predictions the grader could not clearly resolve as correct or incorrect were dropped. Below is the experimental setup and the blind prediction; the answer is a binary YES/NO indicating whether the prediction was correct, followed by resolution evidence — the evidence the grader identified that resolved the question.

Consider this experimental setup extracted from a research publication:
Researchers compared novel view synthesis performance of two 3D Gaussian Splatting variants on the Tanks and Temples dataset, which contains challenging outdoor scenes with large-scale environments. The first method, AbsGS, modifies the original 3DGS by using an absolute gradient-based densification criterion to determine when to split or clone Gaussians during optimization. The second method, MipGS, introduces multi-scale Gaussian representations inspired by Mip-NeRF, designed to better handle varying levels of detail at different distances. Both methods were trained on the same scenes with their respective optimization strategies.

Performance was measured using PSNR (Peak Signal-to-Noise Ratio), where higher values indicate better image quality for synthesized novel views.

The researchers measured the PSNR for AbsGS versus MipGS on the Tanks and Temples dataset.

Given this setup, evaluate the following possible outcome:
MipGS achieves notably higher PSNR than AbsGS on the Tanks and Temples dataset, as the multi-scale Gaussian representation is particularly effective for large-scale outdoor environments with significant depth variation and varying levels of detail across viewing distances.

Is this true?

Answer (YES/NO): NO